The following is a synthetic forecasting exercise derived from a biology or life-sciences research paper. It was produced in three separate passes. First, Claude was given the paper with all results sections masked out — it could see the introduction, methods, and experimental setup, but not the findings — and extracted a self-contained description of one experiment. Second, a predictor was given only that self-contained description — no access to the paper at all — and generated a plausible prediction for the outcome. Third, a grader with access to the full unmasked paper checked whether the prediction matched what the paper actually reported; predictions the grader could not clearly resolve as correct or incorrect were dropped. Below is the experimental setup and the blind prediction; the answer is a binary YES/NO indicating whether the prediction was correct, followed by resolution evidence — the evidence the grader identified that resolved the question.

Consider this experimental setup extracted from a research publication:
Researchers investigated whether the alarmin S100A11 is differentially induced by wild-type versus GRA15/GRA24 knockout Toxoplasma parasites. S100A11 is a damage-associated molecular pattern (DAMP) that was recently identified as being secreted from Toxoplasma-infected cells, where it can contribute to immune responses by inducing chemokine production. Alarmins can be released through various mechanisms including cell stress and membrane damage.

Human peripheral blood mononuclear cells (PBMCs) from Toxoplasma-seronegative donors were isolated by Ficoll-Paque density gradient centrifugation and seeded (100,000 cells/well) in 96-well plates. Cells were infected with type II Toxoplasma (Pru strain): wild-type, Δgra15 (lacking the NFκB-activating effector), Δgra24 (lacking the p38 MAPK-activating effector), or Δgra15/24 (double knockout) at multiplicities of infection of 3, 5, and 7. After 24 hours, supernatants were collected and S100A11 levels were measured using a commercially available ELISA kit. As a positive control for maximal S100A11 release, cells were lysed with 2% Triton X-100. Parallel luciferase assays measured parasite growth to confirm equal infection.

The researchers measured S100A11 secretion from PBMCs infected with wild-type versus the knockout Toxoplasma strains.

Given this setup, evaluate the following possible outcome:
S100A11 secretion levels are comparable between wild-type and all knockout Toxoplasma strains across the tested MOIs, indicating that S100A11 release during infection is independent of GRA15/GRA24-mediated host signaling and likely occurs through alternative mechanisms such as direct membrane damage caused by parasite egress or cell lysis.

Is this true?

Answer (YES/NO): NO